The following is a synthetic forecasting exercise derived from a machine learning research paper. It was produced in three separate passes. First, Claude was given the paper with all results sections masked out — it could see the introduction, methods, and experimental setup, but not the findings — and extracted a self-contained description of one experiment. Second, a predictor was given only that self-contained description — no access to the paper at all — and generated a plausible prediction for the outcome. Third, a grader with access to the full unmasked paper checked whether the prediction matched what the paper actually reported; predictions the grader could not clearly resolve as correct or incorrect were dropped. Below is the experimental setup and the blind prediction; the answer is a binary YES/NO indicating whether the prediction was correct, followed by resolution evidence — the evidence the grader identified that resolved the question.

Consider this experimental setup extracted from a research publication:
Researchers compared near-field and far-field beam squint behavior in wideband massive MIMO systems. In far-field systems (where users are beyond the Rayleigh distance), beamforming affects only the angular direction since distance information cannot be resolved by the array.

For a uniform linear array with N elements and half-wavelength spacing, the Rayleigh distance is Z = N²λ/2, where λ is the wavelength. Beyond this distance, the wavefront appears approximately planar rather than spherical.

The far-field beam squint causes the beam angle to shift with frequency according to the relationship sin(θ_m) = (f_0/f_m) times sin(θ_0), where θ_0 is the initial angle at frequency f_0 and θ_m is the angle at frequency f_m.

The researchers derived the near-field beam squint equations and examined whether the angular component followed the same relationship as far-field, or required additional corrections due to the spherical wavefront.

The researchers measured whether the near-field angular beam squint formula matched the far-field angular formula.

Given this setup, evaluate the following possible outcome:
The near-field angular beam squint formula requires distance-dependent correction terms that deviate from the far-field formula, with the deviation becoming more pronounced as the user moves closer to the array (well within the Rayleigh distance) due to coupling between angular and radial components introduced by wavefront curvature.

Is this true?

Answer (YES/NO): NO